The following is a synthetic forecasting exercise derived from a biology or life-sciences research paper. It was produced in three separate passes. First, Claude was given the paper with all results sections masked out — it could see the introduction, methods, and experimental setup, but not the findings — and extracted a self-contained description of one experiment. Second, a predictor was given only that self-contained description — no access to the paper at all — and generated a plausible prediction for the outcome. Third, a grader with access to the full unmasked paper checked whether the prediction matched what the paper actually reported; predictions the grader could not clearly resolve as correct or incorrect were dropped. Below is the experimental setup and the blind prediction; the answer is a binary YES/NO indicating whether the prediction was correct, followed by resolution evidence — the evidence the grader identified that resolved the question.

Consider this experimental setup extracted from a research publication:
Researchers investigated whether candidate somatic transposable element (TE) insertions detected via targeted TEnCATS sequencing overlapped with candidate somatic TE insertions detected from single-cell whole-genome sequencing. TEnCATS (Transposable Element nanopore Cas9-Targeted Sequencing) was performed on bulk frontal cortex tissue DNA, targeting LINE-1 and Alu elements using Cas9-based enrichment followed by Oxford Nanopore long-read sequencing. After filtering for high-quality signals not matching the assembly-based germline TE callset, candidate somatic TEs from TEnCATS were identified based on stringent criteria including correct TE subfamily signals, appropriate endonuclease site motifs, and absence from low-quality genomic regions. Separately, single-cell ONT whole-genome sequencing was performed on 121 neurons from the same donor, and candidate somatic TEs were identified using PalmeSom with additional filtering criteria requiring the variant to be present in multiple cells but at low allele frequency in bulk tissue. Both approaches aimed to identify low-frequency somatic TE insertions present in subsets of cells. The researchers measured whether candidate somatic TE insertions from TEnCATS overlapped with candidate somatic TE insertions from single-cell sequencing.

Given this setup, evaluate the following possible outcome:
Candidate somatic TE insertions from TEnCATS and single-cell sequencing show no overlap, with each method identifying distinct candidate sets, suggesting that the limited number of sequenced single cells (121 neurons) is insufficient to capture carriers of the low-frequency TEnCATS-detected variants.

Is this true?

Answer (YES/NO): YES